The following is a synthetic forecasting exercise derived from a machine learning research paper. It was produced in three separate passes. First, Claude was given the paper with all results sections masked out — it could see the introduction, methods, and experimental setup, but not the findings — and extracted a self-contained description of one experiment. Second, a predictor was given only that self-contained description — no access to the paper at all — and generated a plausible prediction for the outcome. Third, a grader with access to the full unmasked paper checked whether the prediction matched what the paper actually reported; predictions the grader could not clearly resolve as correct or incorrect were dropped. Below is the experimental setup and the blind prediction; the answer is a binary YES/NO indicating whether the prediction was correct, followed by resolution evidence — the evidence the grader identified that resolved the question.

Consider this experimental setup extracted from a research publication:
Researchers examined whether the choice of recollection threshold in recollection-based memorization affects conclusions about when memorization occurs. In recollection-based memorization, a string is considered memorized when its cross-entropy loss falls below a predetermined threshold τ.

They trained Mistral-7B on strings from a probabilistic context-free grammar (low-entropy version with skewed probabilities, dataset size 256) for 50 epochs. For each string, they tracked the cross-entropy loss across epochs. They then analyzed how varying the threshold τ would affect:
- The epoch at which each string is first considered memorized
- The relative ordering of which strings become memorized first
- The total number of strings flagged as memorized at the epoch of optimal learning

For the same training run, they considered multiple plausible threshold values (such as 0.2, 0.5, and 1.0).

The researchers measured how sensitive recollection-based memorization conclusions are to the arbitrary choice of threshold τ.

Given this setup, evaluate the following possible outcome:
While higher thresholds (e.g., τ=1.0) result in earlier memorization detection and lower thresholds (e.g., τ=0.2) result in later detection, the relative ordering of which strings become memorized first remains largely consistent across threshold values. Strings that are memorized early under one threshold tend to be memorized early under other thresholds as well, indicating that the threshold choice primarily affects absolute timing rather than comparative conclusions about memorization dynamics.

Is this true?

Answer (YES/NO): NO